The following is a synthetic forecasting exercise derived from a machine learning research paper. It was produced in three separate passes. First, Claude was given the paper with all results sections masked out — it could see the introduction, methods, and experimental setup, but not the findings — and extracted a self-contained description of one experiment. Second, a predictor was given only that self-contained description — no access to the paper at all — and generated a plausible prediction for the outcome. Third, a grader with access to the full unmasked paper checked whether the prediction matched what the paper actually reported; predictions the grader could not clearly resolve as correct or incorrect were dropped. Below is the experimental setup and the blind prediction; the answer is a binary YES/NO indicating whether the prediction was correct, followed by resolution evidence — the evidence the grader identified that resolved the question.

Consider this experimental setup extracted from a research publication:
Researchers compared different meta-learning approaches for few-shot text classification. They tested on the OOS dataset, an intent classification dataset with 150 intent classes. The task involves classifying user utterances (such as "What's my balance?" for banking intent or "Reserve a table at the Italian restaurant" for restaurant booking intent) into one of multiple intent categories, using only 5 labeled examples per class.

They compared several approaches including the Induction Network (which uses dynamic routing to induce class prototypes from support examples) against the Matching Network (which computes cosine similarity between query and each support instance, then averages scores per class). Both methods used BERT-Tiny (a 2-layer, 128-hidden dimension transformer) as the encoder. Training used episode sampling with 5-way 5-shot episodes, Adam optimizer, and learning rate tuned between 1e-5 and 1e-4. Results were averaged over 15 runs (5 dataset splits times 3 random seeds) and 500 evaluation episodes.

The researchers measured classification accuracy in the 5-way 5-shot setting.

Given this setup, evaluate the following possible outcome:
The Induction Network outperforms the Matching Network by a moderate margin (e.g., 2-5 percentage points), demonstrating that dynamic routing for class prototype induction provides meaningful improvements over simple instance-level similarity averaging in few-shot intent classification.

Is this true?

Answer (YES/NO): NO